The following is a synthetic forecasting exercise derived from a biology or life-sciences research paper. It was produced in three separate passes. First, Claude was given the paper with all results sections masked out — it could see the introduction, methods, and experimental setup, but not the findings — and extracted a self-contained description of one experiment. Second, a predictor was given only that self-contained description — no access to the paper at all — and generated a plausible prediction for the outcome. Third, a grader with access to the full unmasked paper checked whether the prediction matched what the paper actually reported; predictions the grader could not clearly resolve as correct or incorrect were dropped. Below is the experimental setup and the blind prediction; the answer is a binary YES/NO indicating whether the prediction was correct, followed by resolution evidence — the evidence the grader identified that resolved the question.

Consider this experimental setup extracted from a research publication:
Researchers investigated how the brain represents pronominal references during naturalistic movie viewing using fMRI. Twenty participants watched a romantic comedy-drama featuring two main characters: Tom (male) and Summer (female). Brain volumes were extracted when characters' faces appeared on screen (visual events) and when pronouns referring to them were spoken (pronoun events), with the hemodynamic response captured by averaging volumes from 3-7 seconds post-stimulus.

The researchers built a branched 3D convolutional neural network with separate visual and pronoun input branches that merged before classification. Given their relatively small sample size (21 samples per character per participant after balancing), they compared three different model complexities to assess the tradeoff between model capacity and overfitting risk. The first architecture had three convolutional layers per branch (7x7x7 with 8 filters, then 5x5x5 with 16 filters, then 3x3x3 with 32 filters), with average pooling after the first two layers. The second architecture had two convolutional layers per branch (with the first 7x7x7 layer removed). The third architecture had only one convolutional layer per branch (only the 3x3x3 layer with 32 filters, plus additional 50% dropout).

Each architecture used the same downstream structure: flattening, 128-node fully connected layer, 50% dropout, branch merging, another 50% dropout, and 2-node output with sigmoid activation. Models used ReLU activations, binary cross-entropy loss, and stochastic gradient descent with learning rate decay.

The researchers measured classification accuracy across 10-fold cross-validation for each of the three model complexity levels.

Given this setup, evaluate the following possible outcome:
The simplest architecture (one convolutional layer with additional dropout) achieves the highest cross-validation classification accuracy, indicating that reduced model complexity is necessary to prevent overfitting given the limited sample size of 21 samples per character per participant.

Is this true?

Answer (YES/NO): YES